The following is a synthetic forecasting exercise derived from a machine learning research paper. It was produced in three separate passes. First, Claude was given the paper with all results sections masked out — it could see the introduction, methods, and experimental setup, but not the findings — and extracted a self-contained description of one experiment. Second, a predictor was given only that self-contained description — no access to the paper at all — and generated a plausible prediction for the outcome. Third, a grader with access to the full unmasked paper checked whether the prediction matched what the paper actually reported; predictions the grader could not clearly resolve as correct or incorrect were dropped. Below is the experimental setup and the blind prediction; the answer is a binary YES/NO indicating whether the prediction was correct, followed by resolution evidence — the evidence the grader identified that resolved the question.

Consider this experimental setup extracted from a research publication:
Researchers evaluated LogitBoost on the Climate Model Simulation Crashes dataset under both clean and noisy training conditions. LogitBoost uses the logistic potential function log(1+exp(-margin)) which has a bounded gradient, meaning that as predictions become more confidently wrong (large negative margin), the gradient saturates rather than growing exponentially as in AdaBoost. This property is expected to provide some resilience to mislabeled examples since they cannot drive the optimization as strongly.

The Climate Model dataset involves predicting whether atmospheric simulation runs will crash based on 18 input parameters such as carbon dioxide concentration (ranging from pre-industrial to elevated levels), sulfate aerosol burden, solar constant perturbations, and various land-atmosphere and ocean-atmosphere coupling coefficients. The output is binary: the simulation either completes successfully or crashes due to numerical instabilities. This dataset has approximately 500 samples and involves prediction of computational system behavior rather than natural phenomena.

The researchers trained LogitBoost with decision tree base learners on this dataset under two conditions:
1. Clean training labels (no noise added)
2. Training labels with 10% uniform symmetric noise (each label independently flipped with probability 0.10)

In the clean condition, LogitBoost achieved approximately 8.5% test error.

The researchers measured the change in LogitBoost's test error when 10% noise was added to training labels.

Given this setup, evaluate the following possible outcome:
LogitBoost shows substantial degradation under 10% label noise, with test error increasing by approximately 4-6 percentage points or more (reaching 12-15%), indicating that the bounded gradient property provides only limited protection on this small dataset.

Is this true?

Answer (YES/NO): NO